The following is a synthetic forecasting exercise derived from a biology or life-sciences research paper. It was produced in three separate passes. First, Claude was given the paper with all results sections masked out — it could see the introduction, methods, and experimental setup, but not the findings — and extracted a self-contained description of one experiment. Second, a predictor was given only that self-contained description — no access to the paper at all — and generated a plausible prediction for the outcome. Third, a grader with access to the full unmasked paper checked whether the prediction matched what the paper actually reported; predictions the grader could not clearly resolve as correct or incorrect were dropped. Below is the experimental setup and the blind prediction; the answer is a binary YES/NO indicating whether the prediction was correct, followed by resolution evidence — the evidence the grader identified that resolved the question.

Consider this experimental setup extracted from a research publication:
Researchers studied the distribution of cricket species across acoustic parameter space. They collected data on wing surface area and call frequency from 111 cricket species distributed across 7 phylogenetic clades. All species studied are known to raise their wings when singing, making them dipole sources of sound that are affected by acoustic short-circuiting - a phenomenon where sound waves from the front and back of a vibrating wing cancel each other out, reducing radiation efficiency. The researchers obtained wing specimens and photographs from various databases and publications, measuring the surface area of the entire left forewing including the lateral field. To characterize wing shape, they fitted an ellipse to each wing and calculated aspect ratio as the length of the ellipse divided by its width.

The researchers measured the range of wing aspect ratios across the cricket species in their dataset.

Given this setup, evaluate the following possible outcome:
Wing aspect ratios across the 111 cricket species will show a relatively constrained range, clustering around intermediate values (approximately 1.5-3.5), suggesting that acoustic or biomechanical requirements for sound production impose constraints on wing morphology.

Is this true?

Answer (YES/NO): NO